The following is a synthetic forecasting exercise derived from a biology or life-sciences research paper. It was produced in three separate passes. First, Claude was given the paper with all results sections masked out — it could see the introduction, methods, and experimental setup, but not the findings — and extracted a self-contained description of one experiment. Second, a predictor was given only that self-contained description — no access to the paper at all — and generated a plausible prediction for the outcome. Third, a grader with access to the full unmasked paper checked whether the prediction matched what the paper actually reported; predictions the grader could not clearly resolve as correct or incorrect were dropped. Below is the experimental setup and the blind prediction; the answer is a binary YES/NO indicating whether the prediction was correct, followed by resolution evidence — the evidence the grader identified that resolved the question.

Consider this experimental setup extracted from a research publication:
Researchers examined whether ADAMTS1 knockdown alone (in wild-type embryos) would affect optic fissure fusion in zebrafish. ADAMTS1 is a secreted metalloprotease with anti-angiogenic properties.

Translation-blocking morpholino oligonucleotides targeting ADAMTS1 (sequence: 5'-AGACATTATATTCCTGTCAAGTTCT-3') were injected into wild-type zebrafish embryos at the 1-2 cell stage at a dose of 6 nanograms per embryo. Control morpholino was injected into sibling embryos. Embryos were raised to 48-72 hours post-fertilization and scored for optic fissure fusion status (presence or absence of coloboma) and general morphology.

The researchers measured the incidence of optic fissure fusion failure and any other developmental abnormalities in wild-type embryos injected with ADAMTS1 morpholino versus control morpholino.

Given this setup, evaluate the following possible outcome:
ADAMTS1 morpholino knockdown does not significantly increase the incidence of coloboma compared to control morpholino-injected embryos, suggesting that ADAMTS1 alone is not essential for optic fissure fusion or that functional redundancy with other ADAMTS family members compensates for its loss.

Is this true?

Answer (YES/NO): YES